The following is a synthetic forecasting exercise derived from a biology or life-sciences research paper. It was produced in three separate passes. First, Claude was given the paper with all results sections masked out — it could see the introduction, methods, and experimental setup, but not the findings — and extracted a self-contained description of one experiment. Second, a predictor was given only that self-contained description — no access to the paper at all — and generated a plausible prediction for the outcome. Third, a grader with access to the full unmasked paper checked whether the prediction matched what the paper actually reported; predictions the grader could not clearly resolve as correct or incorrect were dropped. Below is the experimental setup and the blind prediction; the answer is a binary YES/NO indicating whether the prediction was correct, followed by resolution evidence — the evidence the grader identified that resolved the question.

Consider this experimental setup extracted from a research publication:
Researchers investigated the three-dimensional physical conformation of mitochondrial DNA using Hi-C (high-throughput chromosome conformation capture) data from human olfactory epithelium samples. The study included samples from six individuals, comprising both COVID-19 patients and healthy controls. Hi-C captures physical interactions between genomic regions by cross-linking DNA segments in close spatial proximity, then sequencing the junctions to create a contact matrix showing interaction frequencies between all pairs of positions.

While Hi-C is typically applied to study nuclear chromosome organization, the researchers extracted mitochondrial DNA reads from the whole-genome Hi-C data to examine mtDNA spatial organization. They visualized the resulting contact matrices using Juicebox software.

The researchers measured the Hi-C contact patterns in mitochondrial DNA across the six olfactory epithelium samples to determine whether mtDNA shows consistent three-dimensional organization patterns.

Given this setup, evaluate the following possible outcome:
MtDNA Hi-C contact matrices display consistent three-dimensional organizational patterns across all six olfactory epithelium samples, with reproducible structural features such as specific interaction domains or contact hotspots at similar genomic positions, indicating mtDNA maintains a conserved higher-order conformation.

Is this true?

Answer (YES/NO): YES